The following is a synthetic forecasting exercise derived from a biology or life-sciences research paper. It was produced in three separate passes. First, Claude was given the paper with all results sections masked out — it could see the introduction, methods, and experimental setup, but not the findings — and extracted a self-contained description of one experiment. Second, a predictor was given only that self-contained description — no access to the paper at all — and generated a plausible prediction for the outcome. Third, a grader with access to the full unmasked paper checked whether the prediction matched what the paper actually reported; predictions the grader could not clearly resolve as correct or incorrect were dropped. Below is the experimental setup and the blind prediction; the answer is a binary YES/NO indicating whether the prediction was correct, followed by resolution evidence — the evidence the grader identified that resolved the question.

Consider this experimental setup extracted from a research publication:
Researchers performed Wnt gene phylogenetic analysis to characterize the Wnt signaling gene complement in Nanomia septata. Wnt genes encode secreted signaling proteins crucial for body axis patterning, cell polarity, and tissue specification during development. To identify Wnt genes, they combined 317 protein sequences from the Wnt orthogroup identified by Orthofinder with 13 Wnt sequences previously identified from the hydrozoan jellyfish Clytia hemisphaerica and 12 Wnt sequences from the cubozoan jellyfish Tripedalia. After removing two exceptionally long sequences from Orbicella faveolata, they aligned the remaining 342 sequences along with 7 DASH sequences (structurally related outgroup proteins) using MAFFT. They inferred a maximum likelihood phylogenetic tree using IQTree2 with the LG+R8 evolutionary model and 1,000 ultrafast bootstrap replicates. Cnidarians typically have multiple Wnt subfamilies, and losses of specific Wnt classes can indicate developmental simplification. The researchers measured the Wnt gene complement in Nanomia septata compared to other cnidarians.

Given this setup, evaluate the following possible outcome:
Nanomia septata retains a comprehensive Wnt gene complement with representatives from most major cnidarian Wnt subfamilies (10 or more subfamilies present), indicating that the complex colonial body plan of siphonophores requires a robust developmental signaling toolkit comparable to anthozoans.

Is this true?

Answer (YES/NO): NO